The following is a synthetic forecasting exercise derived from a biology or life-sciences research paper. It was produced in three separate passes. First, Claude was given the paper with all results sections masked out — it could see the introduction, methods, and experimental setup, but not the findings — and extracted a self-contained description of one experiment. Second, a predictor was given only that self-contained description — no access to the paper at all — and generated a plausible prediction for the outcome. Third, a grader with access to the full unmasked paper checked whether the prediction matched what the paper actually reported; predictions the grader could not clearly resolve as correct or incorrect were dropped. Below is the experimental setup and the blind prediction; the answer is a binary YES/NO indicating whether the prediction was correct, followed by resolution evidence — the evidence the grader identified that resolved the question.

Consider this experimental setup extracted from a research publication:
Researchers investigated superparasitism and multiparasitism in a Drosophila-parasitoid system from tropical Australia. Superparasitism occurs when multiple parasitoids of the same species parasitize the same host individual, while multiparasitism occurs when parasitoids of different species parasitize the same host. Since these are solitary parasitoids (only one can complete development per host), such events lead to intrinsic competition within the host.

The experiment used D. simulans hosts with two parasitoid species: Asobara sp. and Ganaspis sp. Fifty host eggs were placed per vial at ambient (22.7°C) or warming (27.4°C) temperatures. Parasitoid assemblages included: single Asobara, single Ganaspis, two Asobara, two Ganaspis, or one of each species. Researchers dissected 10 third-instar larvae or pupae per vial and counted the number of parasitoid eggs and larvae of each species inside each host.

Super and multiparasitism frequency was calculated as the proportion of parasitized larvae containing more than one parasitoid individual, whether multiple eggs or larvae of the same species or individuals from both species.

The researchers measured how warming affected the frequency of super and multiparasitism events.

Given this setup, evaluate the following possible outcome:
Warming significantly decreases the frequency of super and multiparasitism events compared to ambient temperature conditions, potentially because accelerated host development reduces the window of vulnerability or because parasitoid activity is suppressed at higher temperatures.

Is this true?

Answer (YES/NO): NO